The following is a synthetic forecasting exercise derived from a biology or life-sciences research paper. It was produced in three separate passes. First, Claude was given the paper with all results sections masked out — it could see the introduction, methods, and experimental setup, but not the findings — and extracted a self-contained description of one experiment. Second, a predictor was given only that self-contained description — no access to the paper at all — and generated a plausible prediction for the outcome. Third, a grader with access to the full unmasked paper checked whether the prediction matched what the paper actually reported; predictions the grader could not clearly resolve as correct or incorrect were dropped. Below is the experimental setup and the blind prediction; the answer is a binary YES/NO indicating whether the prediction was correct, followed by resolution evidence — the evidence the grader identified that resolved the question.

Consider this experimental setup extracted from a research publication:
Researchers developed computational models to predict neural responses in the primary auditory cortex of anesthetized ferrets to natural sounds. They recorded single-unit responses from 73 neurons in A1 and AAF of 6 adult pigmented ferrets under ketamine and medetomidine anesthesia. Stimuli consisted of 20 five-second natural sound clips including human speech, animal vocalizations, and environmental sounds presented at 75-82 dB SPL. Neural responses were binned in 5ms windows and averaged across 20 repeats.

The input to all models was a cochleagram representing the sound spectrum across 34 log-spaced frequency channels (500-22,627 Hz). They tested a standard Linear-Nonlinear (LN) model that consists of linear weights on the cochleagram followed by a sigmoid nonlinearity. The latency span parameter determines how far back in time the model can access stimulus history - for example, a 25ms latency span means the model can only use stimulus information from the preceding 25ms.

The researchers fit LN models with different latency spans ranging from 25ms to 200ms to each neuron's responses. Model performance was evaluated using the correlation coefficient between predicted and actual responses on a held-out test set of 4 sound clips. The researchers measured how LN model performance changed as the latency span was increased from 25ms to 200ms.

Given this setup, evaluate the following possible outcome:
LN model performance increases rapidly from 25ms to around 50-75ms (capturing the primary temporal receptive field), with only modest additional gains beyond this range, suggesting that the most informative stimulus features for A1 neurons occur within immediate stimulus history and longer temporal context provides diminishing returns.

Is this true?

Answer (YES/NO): NO